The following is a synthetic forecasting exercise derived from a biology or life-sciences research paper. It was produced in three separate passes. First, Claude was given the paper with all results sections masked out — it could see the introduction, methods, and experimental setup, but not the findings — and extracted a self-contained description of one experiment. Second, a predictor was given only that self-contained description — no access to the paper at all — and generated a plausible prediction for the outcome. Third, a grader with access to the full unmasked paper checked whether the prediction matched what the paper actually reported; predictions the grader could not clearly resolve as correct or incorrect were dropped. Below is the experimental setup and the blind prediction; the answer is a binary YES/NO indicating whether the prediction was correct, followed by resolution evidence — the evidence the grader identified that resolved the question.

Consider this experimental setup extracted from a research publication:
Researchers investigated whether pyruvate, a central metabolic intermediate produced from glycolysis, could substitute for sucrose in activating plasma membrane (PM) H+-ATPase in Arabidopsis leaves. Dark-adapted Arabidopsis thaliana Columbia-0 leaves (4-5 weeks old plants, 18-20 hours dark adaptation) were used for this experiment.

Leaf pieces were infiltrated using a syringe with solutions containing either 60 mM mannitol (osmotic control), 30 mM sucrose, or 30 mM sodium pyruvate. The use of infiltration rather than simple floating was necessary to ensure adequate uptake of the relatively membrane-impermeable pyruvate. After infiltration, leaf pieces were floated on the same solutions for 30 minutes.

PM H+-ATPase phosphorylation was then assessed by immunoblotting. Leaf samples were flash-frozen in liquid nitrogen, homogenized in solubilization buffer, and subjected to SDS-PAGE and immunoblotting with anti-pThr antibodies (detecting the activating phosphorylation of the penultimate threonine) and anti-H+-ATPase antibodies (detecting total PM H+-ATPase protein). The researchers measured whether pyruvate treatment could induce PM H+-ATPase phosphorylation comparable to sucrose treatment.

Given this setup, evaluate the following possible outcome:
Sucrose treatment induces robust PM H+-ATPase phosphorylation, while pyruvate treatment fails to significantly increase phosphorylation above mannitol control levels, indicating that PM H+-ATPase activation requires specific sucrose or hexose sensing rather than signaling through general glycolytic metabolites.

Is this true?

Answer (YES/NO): NO